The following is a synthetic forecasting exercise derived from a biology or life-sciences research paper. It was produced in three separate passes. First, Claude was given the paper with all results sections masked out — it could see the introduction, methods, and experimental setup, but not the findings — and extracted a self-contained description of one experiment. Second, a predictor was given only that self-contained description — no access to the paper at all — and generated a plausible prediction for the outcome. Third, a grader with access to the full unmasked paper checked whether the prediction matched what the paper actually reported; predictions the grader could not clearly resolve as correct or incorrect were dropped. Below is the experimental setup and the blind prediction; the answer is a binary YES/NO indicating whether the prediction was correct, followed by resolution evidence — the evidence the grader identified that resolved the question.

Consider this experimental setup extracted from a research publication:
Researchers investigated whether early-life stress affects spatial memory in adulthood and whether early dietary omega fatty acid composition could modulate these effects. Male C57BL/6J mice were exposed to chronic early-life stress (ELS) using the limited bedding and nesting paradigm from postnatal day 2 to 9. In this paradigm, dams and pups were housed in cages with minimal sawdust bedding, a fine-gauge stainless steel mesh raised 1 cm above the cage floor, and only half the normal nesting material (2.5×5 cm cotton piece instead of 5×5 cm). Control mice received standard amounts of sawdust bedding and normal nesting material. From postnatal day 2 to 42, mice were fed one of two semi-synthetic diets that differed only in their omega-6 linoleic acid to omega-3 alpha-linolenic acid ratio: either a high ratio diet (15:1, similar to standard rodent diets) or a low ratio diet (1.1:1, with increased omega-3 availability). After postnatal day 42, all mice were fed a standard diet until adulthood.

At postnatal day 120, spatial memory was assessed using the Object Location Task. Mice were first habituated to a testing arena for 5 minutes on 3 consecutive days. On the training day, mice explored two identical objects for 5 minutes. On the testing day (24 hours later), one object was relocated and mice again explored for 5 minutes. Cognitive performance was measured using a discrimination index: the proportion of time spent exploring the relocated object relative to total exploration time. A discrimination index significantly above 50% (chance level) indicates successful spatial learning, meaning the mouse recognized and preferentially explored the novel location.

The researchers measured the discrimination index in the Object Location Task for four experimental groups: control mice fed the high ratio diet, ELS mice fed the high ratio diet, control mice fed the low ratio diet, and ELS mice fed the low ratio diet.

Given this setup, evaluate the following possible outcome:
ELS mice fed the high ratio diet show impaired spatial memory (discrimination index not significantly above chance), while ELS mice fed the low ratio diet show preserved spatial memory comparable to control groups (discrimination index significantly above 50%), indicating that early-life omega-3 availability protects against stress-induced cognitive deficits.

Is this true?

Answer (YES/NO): YES